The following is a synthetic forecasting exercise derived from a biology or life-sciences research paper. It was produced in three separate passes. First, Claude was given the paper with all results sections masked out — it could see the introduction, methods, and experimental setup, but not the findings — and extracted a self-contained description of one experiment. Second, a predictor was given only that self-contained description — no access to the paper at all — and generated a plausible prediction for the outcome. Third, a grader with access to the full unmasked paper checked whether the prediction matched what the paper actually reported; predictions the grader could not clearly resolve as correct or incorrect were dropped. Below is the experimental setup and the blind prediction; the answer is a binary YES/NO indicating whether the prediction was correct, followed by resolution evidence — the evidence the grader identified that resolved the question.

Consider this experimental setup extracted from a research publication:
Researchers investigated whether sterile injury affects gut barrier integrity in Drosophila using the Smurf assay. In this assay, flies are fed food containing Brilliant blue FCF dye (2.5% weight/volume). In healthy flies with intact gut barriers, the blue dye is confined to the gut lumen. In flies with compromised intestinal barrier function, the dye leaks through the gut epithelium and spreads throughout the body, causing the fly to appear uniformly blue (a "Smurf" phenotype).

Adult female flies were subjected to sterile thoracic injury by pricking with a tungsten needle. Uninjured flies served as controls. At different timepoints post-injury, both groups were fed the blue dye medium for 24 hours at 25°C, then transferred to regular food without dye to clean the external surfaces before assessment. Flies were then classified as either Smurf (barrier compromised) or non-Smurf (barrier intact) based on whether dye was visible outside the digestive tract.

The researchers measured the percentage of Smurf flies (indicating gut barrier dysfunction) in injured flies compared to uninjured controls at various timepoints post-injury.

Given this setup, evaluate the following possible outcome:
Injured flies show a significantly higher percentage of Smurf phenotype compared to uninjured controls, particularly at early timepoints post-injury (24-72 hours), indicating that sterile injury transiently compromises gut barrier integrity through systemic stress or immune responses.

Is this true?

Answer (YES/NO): NO